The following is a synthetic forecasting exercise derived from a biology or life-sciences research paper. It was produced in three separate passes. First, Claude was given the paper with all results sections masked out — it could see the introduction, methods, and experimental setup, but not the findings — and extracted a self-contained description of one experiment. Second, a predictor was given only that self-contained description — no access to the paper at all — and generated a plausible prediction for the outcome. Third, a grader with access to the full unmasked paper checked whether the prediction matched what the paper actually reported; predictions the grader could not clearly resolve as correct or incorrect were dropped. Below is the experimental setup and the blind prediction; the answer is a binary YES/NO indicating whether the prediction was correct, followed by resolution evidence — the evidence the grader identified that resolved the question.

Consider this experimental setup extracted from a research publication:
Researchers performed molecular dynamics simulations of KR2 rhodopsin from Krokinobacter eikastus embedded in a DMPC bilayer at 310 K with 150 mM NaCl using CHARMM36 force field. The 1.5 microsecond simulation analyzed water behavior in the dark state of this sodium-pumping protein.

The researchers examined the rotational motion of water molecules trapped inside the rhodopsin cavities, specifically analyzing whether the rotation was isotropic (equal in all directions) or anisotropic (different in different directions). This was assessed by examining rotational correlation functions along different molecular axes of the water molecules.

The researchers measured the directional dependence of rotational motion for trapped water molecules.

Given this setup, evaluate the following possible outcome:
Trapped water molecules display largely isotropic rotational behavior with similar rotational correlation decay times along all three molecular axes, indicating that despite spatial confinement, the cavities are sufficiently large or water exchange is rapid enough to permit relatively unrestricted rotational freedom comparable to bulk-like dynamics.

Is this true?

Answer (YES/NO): NO